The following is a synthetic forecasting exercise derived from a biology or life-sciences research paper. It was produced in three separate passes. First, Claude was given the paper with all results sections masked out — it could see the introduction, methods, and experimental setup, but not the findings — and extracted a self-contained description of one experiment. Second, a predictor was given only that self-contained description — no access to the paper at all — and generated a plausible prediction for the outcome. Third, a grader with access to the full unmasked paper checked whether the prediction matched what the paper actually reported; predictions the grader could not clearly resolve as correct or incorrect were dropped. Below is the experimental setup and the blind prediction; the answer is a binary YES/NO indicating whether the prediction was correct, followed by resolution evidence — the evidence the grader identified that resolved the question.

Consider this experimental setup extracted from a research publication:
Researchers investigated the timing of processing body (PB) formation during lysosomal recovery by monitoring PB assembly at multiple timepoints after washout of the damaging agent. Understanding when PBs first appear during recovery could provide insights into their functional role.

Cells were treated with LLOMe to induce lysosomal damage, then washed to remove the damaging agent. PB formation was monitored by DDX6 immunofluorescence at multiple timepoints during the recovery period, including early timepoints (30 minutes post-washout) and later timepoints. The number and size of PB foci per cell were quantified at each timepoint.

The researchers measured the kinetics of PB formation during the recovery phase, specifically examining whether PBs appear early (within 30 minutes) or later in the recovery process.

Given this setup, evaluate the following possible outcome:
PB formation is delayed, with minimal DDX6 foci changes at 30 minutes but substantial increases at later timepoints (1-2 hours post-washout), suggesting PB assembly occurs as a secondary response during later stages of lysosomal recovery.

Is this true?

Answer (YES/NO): NO